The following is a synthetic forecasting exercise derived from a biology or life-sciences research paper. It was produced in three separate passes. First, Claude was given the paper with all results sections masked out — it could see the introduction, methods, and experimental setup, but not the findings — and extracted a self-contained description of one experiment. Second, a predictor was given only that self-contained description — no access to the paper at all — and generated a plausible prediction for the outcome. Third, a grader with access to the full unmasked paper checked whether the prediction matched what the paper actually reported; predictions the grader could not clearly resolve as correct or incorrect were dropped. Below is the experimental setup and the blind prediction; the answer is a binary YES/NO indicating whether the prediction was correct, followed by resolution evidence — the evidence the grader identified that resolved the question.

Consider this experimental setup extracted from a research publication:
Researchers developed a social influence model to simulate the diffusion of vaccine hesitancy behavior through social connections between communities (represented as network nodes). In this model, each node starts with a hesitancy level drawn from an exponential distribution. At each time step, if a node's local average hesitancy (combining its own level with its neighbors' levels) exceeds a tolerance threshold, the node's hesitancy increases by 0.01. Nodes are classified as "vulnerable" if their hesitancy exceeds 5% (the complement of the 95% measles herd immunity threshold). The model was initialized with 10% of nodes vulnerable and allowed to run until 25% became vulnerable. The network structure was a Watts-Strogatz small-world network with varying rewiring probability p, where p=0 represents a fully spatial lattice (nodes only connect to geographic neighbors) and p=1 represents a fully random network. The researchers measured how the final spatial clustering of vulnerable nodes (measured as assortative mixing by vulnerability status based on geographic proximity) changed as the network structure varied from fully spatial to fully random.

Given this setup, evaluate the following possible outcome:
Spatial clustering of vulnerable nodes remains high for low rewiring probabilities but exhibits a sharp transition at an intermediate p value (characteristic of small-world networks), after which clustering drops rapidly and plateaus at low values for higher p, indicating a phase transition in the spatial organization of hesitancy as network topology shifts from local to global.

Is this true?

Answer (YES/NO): NO